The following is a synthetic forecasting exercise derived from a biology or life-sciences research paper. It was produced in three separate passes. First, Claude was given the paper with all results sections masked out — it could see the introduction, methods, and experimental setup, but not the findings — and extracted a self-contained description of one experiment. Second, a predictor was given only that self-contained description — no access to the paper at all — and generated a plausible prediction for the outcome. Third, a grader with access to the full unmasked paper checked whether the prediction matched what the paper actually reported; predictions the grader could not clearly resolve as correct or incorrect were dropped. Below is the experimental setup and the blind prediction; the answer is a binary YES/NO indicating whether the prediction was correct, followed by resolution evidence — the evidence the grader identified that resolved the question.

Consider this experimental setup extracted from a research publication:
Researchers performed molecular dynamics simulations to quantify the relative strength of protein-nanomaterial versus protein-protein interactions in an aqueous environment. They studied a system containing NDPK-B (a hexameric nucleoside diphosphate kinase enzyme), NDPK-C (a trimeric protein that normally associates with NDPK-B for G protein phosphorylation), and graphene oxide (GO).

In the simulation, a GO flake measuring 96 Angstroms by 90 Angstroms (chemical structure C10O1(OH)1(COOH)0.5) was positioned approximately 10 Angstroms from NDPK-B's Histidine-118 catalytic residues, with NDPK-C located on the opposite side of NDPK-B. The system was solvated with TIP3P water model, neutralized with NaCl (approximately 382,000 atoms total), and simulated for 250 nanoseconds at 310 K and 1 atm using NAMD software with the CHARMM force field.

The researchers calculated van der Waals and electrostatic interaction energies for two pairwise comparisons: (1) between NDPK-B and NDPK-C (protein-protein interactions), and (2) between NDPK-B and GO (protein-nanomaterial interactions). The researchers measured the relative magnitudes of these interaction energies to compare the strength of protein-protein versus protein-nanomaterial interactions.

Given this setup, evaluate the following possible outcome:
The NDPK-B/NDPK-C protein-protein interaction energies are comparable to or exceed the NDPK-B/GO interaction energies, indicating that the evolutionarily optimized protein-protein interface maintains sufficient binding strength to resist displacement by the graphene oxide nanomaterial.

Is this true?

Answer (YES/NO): NO